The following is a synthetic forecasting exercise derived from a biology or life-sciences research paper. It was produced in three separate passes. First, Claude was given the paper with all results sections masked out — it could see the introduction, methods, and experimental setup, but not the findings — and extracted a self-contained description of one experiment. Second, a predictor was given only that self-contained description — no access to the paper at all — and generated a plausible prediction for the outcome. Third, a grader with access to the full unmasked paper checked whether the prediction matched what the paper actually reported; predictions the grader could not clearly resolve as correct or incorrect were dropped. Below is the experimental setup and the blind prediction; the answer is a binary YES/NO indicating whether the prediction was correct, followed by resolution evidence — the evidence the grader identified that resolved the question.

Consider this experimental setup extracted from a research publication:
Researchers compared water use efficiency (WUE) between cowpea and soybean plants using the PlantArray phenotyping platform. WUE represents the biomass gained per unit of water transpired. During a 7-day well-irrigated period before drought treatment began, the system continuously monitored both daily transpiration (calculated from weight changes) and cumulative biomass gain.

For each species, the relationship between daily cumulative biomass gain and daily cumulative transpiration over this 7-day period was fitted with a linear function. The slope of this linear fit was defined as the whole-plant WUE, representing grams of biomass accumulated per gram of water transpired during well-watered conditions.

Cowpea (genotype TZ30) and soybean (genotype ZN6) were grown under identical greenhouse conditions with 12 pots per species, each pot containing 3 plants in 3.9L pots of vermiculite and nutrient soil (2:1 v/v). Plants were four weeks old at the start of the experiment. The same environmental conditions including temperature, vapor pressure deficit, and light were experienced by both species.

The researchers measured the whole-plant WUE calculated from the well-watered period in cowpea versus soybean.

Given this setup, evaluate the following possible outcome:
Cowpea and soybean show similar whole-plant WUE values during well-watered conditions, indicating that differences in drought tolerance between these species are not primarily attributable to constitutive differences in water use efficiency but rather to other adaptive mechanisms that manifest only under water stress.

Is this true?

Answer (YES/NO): NO